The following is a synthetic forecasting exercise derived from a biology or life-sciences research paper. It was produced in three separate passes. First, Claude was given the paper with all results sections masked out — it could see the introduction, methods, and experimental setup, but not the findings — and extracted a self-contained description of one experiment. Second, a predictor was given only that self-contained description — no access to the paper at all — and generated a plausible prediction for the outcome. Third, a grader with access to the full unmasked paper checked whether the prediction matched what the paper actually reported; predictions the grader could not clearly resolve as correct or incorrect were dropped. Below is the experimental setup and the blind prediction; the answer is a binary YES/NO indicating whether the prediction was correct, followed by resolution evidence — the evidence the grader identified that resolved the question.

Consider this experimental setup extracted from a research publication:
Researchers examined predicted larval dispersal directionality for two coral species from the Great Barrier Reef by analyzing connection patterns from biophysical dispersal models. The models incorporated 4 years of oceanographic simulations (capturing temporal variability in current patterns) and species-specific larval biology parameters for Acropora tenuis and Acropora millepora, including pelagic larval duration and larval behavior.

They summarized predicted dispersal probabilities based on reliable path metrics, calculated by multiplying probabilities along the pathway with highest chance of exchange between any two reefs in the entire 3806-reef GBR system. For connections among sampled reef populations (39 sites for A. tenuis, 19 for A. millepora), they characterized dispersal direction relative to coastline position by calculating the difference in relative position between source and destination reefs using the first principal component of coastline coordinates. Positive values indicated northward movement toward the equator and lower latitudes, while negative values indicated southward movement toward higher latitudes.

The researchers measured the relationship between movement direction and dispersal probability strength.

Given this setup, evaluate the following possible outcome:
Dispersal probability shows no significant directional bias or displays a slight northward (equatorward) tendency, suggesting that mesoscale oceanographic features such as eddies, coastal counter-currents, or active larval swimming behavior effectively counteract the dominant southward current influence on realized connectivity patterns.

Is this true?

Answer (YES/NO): NO